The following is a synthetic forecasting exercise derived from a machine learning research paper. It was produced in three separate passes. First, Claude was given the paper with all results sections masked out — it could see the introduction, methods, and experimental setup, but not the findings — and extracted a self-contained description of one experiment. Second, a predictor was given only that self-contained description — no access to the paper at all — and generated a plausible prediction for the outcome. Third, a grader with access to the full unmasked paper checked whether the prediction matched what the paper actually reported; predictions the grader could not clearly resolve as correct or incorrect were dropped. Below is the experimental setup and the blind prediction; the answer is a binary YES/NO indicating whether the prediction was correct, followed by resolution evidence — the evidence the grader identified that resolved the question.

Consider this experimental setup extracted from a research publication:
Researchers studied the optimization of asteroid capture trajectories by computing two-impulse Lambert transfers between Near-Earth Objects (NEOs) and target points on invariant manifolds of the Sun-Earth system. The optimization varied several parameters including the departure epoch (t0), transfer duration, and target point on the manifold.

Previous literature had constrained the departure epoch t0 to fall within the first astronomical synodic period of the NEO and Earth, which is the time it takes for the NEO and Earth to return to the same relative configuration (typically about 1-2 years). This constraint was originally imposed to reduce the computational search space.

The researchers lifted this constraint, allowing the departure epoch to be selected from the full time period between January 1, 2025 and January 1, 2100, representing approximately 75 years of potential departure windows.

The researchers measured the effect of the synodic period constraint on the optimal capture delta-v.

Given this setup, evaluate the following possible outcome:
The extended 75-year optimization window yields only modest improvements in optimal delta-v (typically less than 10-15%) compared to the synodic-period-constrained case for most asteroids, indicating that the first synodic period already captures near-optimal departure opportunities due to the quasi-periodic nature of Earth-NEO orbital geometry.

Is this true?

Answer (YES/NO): NO